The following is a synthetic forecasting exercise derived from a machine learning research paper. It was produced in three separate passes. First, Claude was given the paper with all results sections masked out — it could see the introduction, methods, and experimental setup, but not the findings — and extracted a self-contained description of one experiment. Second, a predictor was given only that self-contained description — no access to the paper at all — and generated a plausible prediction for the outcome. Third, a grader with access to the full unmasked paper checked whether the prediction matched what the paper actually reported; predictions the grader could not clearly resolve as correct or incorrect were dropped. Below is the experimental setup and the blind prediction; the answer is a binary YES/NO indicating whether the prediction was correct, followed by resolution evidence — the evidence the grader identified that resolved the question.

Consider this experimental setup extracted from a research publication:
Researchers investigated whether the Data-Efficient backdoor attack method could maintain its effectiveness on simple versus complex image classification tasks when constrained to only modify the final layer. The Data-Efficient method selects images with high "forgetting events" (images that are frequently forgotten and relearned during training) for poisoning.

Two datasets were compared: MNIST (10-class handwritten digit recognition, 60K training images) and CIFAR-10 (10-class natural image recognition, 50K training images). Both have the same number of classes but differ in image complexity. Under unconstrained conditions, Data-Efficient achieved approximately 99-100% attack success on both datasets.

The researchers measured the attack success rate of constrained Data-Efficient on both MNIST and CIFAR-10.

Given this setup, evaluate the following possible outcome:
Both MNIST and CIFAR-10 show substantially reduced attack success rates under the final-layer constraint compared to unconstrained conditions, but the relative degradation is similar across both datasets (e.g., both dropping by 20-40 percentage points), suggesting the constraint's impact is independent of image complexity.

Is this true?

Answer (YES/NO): NO